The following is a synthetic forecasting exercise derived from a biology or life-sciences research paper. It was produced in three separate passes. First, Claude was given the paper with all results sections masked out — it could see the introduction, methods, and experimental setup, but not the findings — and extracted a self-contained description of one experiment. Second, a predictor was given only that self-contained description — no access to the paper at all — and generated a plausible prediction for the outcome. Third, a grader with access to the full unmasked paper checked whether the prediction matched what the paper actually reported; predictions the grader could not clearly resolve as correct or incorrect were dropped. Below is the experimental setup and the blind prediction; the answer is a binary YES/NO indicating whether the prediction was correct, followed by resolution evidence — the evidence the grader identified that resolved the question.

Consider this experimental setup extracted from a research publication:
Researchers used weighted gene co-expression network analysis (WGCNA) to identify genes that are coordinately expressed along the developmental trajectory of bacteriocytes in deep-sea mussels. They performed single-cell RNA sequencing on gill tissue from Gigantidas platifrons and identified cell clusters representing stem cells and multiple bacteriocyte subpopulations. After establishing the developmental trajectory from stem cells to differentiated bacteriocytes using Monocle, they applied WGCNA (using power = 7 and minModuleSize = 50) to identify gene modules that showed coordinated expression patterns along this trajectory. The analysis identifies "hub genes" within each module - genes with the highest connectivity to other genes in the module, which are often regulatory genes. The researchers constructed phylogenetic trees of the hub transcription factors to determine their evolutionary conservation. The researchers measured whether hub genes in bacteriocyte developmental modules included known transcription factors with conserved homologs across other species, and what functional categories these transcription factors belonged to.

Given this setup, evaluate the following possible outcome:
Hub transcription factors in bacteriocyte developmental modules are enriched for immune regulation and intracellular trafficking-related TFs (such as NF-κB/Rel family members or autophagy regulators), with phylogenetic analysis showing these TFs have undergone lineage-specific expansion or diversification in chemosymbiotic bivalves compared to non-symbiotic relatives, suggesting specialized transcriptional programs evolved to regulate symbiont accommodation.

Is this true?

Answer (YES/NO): NO